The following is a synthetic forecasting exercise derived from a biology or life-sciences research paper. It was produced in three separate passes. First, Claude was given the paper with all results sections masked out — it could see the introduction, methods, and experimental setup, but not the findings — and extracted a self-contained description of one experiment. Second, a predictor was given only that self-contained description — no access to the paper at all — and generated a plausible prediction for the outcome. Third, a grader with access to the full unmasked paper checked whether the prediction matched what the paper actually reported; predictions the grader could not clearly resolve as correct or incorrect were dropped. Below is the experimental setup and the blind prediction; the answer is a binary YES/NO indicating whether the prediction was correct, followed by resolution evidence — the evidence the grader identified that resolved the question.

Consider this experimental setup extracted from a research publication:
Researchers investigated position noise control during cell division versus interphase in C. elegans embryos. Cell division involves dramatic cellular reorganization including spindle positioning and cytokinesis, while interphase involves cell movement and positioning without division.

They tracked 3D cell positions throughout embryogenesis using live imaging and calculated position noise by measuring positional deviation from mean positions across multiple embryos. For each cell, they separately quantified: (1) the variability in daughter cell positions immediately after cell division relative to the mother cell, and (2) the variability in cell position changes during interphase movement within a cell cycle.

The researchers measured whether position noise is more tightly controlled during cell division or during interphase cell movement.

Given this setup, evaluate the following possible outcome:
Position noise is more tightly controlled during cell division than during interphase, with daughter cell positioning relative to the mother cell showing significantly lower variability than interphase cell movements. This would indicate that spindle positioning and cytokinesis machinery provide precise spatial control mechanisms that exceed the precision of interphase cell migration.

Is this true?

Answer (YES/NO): YES